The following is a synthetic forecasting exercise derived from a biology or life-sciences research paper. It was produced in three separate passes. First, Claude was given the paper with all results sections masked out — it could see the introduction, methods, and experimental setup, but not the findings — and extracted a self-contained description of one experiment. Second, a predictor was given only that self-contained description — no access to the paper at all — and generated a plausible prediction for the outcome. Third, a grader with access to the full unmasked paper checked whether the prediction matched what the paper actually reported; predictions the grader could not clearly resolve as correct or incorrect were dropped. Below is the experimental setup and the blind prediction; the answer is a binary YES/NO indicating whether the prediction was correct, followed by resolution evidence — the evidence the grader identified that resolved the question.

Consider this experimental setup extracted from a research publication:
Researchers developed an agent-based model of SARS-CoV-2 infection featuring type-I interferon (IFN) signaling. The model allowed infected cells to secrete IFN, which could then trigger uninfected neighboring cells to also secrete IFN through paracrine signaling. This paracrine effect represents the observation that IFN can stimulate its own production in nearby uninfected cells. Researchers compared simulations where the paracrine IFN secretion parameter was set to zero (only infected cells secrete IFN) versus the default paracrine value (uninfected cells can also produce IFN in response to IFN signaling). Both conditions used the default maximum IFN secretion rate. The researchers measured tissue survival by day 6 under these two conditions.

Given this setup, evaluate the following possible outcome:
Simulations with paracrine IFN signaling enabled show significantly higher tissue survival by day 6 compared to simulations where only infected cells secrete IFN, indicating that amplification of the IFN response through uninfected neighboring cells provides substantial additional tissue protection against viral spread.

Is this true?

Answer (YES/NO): YES